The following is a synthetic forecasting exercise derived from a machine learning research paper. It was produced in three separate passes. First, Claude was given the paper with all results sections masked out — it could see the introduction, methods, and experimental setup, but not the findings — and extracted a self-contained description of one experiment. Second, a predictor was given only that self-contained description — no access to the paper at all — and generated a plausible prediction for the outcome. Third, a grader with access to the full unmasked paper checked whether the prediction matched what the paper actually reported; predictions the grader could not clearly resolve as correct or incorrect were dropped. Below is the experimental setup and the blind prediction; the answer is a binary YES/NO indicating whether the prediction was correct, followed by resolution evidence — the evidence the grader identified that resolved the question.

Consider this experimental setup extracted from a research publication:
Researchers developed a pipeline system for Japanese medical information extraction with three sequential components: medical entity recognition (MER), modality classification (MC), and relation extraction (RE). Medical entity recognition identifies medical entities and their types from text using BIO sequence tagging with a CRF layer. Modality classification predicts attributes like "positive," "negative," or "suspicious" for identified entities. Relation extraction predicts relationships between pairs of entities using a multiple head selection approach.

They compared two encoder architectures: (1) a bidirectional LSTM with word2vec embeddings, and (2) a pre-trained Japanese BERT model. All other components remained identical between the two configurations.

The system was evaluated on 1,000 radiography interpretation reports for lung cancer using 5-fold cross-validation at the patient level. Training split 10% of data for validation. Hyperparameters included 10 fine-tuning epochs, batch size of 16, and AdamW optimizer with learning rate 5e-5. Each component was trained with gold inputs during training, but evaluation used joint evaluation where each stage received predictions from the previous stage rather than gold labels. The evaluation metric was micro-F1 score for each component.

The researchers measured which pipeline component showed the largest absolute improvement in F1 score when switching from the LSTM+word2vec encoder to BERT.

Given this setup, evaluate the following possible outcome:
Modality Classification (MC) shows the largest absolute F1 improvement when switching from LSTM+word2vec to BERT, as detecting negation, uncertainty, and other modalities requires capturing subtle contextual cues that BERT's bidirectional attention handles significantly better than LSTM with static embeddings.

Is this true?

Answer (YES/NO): NO